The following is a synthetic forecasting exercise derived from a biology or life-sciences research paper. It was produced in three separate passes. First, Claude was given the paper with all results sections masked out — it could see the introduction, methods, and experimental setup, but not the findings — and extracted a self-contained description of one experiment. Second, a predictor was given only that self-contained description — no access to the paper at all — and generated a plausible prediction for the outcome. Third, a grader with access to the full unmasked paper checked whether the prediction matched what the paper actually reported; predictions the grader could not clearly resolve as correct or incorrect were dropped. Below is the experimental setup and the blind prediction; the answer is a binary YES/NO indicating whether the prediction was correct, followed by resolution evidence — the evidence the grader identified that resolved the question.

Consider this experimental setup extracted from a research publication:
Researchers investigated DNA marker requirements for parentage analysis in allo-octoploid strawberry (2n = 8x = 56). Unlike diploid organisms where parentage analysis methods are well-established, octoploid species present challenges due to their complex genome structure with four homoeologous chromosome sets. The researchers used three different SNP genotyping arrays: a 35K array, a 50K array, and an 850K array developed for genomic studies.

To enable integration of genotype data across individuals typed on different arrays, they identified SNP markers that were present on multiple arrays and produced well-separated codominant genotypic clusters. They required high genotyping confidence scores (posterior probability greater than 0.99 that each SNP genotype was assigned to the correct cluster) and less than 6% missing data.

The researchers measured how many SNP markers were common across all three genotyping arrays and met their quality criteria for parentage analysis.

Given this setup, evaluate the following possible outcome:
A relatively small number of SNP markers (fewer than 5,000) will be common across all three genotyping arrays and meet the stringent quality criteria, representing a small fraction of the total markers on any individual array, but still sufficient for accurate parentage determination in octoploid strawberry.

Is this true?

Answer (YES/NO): YES